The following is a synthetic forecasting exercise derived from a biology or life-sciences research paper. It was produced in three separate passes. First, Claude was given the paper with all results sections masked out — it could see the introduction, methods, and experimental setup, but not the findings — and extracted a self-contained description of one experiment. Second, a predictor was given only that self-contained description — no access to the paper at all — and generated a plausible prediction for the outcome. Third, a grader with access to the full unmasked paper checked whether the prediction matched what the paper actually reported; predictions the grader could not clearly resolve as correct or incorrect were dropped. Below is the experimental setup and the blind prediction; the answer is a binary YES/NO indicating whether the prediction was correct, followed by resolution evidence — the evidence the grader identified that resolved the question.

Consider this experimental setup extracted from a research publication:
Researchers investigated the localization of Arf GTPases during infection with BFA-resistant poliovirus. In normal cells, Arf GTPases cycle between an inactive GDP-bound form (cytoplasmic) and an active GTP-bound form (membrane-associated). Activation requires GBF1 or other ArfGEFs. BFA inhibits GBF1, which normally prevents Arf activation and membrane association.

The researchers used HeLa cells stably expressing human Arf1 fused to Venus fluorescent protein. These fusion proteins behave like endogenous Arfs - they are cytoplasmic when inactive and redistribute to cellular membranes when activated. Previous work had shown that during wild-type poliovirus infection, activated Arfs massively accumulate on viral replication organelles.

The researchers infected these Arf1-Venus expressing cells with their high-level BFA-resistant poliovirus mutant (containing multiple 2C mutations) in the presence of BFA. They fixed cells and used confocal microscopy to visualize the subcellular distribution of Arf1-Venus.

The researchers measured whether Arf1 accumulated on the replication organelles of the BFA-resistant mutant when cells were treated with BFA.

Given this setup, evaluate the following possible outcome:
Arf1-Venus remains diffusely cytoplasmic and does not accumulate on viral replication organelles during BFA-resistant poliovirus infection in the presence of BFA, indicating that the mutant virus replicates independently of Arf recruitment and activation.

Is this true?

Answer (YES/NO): NO